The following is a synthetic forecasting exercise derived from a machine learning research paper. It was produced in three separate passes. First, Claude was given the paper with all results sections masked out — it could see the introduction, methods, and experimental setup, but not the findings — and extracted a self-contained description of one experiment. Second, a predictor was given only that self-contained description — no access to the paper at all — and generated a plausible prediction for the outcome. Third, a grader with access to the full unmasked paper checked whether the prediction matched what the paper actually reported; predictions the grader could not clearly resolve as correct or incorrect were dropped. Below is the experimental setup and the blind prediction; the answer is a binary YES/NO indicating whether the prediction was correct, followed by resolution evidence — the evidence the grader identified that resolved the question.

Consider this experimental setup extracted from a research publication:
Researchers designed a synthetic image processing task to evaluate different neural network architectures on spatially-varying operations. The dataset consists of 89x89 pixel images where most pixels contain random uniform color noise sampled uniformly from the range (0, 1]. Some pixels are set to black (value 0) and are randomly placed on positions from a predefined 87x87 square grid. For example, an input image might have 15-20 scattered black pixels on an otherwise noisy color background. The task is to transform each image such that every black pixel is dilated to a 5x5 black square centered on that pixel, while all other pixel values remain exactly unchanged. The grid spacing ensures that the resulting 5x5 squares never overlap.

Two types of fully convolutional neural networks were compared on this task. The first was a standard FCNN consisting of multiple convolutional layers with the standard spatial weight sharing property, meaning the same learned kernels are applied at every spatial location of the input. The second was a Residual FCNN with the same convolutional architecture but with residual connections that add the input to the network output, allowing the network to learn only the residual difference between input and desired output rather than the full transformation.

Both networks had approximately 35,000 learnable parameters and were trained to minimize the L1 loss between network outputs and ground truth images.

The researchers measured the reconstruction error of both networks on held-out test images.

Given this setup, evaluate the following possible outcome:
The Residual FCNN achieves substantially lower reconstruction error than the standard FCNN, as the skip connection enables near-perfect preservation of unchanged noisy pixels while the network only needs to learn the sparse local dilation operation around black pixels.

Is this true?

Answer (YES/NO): NO